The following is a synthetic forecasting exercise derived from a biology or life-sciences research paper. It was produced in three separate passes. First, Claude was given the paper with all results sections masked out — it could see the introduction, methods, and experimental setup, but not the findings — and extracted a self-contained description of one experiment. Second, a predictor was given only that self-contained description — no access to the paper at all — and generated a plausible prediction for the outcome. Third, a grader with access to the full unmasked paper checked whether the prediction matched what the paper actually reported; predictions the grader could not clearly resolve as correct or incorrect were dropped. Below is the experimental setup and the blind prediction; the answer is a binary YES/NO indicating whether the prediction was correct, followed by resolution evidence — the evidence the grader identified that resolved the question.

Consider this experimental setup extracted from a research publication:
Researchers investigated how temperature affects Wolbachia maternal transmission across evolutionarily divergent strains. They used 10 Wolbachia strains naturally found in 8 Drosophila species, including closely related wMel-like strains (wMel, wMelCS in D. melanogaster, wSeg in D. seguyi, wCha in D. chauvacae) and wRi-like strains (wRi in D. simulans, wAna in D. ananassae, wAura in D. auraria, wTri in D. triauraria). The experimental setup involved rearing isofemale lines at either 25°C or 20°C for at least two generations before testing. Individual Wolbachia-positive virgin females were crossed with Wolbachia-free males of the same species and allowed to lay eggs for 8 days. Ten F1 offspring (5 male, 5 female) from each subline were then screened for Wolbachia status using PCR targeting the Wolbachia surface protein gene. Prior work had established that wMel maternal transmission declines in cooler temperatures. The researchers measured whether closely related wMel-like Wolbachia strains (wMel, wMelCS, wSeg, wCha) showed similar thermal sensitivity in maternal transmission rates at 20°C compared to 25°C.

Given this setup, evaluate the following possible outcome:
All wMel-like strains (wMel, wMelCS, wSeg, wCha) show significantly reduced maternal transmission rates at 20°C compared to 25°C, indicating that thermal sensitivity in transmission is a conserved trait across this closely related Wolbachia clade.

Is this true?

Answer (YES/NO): NO